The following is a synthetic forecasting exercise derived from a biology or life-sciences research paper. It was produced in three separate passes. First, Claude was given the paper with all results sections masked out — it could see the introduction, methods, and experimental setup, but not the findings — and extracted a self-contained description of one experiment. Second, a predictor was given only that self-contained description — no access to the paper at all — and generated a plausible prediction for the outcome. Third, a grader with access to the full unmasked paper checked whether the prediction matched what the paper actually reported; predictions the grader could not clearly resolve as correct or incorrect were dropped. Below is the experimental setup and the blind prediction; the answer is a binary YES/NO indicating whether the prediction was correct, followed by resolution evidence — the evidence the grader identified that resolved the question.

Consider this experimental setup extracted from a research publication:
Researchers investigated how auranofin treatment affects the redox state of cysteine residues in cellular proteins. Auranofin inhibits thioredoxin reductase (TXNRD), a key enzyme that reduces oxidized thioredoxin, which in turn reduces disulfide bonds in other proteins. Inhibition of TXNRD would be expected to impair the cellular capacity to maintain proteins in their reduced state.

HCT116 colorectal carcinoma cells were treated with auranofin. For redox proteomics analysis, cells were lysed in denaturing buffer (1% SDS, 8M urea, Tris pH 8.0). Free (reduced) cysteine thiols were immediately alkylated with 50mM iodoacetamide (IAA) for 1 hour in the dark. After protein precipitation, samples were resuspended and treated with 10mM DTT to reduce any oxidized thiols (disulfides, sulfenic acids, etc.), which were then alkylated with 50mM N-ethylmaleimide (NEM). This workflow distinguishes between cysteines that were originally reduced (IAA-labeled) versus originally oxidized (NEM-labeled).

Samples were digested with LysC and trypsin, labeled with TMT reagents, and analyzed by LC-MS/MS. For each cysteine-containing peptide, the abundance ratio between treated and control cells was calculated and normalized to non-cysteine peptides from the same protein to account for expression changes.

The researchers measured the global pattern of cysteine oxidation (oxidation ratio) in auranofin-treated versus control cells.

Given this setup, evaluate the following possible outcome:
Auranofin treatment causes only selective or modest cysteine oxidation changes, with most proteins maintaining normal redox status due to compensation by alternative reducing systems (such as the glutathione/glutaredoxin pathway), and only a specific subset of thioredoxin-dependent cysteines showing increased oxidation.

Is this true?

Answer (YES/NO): NO